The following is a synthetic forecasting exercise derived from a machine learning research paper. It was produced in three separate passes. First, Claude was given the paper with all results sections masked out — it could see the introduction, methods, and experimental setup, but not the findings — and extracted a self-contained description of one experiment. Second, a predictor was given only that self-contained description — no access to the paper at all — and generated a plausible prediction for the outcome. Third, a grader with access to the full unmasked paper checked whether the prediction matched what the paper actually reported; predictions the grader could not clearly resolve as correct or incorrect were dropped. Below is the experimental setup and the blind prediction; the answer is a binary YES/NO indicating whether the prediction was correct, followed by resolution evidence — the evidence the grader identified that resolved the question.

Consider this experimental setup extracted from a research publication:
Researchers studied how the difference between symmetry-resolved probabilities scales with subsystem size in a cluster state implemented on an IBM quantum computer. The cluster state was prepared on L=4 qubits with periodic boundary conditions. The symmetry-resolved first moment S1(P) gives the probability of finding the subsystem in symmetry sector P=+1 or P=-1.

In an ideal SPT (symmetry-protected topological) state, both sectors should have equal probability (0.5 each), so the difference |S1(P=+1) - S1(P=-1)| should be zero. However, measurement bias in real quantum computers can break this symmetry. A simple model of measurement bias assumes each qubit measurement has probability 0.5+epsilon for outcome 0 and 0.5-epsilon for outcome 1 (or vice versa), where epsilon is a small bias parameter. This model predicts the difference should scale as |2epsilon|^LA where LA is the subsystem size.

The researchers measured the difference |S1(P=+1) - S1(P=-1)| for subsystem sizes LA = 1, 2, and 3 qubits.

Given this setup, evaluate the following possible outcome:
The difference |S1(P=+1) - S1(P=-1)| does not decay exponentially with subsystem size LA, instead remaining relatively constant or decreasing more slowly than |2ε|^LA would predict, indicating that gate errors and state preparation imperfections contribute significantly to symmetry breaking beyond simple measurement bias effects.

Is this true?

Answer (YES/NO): NO